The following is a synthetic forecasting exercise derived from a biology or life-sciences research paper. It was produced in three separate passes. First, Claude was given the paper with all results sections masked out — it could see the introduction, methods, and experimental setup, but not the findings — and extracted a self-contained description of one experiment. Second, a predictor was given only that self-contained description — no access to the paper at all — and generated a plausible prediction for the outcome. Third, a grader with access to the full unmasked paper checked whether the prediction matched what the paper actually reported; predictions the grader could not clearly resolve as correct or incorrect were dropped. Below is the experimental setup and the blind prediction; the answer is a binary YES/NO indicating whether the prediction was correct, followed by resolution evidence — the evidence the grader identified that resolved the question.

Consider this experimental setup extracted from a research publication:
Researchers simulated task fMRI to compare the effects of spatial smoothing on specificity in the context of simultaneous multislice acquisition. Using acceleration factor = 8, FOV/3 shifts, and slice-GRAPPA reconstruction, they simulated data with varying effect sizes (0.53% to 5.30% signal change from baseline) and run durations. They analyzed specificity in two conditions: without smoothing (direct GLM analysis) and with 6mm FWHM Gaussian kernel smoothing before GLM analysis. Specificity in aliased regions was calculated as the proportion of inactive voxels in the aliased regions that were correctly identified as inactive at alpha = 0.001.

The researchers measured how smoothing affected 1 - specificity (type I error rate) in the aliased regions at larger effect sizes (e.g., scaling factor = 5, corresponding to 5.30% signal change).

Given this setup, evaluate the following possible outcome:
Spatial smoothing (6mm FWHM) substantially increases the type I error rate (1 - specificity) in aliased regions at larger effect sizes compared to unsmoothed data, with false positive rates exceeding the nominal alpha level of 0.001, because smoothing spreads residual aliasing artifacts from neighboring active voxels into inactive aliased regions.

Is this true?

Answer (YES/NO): YES